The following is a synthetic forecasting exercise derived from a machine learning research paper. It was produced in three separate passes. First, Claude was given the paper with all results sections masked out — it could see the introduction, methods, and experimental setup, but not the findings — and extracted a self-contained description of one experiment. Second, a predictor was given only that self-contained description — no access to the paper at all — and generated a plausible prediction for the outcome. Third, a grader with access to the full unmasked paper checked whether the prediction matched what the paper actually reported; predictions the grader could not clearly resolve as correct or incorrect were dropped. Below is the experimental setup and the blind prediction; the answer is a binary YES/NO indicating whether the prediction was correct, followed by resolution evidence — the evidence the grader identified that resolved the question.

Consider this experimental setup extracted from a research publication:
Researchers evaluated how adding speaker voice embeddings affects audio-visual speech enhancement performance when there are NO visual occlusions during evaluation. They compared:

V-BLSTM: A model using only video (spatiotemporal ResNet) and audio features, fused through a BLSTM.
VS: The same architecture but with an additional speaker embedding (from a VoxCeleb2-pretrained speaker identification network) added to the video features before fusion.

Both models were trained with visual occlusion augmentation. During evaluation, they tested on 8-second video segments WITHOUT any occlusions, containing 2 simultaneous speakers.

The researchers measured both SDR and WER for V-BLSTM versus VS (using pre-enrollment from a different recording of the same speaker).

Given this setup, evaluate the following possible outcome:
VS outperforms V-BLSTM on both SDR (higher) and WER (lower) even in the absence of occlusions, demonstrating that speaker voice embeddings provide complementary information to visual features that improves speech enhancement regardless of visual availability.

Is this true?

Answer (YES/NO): NO